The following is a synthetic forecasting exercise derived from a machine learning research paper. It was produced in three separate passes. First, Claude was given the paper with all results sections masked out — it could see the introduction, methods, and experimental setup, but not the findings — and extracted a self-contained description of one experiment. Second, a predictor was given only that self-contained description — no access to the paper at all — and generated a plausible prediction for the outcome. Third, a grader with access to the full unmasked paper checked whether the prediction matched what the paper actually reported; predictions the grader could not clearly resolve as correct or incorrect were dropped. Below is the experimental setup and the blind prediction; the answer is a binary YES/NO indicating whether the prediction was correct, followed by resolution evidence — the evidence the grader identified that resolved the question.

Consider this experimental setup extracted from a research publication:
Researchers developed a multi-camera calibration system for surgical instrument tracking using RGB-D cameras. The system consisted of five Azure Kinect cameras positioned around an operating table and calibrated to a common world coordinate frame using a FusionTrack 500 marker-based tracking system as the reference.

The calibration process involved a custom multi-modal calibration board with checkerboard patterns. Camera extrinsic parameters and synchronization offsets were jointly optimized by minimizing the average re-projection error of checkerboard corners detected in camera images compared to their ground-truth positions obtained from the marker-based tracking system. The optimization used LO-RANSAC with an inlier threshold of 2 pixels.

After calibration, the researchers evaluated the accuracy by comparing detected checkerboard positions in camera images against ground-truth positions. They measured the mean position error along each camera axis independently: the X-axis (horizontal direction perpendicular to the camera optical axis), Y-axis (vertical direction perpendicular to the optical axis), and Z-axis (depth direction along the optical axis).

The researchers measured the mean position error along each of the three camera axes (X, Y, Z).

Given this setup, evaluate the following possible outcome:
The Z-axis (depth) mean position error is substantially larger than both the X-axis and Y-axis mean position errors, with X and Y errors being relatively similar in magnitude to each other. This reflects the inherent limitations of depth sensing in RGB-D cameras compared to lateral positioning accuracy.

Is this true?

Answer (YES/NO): YES